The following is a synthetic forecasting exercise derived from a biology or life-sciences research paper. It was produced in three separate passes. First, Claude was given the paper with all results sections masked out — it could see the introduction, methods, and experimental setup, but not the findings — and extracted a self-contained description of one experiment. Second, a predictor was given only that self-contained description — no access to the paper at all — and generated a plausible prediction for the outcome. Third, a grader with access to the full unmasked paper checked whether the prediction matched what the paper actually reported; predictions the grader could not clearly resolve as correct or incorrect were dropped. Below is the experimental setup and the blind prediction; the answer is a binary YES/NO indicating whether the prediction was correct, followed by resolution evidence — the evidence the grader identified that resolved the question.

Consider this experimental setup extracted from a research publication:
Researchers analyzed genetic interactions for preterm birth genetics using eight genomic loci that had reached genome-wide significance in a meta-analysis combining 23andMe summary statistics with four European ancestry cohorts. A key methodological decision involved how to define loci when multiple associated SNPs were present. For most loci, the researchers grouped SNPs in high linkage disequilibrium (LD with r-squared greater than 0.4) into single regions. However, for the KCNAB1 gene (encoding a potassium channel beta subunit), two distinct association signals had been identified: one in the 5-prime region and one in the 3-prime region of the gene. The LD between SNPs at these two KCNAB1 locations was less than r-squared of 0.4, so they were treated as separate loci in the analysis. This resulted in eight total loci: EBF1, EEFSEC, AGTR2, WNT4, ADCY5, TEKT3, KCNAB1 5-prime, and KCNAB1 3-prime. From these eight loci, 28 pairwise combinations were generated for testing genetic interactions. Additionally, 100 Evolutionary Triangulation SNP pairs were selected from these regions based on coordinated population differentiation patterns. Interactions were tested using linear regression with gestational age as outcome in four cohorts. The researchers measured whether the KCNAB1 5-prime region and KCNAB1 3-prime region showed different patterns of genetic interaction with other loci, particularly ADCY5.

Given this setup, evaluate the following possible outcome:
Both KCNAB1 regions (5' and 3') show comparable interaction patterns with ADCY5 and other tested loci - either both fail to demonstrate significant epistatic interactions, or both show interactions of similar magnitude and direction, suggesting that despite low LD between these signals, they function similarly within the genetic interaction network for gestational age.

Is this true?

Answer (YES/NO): NO